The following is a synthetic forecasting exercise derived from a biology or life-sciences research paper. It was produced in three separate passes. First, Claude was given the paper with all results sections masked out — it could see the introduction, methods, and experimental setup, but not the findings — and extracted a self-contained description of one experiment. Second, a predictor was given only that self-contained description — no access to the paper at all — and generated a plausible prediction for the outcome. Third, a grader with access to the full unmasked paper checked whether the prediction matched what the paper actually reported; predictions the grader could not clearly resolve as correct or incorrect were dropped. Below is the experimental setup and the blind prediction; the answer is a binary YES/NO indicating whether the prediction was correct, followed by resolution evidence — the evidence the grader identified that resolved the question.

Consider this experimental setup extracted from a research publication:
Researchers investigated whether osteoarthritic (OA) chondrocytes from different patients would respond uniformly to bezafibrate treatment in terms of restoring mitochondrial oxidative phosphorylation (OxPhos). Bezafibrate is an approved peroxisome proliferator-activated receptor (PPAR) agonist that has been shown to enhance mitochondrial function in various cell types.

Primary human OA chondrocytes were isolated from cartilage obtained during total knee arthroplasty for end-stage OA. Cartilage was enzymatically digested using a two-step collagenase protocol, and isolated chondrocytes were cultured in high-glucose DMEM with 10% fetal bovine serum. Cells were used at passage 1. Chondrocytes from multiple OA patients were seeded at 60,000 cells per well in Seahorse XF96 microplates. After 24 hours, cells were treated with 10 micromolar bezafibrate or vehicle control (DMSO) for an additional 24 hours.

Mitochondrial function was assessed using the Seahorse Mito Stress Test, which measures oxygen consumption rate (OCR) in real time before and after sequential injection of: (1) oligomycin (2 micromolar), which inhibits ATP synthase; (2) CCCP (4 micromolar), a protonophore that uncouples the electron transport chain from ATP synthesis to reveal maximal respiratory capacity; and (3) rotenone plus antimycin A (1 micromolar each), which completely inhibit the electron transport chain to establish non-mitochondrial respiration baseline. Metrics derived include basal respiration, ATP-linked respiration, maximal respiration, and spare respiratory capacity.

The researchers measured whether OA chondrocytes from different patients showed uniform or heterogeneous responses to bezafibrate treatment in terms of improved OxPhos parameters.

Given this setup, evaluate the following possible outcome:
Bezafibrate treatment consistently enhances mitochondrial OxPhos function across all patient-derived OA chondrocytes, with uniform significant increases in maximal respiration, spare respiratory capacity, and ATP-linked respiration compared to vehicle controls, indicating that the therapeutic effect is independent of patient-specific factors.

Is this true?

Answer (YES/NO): NO